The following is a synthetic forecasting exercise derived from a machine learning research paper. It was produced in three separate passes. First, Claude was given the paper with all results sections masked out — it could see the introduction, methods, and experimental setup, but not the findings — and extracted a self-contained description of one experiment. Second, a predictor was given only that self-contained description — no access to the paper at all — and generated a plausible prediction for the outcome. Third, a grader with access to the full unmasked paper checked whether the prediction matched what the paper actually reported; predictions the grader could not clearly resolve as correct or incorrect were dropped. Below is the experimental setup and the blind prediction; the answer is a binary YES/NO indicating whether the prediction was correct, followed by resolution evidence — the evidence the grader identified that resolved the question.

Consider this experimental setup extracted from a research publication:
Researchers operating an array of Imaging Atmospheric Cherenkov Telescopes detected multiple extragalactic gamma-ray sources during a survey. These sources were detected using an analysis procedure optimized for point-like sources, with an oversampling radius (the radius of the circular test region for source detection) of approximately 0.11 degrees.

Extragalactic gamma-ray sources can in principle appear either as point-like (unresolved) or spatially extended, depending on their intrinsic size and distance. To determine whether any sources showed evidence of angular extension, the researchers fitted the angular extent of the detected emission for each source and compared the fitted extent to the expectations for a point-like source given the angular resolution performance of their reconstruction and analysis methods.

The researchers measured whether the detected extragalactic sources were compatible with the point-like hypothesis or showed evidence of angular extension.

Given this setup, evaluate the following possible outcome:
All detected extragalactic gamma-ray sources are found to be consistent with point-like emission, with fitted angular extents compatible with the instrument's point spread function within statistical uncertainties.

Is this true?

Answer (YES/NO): YES